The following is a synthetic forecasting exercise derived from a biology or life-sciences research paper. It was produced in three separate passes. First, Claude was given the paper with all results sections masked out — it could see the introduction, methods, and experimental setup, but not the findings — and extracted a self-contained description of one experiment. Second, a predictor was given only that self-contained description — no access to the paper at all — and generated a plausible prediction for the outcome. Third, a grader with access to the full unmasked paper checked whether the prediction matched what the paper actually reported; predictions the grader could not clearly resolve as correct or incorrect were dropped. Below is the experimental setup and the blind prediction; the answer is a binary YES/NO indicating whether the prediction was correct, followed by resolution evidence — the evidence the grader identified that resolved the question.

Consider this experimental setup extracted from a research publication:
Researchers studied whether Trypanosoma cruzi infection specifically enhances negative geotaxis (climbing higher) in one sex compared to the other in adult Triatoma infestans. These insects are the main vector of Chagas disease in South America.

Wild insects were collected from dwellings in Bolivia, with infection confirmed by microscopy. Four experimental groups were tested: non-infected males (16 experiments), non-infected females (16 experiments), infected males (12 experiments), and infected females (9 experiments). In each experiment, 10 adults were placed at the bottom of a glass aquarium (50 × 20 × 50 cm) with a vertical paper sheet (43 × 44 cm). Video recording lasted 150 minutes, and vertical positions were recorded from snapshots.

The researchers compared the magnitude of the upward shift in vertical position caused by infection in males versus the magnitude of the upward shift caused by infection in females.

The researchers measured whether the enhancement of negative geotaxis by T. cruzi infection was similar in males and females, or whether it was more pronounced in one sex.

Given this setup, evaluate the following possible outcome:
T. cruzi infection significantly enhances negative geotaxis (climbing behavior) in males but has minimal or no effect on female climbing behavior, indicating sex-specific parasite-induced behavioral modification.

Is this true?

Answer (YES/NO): NO